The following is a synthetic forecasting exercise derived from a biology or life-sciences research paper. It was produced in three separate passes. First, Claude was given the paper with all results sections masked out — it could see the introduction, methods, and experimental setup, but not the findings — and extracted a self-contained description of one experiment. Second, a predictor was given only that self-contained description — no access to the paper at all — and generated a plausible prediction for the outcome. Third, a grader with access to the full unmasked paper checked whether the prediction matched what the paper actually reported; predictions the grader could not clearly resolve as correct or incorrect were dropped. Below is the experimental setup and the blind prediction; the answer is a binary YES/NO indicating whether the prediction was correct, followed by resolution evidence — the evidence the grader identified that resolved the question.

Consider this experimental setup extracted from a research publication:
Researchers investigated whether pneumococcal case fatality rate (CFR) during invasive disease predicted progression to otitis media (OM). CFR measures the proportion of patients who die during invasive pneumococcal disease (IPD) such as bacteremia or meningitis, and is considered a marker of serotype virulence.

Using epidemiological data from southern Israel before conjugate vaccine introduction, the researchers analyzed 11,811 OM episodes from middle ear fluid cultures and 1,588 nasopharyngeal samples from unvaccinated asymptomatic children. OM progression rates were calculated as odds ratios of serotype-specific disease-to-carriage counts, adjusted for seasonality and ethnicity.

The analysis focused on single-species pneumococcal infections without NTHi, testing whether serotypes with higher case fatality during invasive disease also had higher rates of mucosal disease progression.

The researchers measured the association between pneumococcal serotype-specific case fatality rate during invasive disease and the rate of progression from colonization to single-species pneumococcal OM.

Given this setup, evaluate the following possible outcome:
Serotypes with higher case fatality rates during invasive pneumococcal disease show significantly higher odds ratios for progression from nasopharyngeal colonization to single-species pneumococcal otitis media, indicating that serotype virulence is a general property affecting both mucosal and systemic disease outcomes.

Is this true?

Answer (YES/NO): NO